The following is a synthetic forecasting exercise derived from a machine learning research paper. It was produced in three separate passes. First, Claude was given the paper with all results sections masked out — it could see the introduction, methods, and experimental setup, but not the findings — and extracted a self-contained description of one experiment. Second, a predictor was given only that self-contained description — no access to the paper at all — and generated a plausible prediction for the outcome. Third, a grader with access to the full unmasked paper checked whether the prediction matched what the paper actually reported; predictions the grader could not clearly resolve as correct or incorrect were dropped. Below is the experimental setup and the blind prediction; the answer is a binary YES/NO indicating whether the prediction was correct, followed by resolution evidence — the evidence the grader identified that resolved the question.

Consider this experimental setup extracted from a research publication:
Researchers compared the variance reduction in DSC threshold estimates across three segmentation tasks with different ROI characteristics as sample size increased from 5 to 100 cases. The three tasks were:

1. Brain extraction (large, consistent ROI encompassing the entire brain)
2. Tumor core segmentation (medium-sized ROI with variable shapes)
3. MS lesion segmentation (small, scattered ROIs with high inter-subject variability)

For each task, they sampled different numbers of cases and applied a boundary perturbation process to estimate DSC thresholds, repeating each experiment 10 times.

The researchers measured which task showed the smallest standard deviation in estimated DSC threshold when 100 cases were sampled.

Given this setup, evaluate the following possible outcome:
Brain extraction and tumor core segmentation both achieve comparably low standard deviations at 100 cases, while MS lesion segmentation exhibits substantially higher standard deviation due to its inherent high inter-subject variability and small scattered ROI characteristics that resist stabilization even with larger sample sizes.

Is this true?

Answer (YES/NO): NO